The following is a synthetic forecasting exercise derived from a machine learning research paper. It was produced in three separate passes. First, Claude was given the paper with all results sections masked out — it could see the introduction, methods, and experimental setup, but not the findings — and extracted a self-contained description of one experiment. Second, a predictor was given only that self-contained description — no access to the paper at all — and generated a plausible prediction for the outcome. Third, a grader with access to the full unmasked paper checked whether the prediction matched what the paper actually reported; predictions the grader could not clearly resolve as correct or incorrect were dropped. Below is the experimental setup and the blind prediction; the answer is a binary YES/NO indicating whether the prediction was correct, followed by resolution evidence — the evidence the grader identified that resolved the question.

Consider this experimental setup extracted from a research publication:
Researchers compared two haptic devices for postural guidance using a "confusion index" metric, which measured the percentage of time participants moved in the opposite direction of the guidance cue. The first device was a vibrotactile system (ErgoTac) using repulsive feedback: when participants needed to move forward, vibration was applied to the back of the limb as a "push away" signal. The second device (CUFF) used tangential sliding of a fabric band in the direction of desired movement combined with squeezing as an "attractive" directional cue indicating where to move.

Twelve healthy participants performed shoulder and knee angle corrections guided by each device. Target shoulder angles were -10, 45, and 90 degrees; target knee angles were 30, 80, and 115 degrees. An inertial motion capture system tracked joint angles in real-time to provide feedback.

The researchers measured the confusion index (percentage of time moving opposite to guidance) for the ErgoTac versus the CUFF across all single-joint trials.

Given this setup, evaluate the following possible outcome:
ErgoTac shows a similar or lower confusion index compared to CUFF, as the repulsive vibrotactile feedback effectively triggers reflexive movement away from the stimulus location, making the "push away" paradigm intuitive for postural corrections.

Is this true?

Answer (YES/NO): YES